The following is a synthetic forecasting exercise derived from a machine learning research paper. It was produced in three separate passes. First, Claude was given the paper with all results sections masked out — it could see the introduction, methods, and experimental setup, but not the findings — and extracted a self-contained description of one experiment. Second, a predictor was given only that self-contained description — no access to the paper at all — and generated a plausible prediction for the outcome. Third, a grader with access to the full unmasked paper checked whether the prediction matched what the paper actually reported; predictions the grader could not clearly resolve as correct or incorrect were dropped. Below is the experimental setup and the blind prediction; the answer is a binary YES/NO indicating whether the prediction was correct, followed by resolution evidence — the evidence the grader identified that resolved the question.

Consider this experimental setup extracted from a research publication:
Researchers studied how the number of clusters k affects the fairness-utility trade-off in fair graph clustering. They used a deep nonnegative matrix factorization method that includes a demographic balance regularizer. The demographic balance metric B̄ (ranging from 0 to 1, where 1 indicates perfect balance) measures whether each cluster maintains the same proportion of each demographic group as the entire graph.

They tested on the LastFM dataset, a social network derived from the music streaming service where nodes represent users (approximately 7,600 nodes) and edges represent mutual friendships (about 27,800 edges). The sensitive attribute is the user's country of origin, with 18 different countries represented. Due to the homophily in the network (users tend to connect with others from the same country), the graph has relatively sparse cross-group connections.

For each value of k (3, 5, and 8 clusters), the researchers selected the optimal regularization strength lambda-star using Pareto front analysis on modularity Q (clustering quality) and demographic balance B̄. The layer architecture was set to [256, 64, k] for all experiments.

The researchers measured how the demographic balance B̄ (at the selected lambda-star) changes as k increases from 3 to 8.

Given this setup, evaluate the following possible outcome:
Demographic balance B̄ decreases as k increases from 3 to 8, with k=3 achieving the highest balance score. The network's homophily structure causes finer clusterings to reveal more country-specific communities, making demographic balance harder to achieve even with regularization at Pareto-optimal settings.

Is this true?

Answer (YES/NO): YES